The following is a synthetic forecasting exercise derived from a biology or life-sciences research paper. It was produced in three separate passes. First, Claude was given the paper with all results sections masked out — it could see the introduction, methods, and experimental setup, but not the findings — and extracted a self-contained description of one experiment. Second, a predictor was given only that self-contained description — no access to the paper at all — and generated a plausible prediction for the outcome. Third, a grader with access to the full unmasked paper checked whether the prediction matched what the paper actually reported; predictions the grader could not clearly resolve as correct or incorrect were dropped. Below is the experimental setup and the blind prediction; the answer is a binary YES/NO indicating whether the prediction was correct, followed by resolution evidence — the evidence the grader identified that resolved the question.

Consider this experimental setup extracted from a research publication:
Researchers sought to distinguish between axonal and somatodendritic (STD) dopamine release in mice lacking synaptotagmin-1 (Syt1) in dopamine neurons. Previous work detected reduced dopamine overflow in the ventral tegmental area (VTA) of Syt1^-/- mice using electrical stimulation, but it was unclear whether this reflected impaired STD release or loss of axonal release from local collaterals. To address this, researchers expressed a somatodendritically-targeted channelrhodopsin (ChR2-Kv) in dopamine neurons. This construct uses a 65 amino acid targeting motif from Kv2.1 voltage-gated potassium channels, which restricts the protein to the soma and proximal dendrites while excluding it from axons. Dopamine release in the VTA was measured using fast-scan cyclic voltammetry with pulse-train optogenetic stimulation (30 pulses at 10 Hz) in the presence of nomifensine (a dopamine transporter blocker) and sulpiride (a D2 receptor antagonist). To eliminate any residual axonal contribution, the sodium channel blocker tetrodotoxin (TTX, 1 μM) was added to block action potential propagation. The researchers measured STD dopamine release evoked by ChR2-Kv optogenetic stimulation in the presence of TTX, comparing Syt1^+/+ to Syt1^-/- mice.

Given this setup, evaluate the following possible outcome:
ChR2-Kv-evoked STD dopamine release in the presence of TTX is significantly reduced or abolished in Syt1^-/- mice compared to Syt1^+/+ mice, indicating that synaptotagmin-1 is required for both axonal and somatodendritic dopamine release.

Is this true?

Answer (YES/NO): NO